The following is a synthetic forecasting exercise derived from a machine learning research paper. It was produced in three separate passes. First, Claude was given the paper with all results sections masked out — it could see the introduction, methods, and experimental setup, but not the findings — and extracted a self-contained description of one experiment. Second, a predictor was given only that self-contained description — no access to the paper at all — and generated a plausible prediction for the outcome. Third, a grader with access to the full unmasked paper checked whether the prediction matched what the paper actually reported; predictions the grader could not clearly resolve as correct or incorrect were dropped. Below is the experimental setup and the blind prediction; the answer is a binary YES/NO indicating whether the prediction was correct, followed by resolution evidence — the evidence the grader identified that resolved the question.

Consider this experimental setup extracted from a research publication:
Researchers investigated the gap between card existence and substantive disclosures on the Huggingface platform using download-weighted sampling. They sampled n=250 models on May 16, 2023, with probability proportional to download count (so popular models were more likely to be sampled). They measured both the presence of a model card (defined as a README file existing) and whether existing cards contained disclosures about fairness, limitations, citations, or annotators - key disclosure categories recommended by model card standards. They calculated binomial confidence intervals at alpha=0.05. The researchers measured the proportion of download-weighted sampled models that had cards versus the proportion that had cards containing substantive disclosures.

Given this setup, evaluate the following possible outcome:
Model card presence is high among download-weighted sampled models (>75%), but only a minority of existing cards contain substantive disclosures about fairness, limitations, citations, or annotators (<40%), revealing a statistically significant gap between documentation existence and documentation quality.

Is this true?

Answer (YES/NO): NO